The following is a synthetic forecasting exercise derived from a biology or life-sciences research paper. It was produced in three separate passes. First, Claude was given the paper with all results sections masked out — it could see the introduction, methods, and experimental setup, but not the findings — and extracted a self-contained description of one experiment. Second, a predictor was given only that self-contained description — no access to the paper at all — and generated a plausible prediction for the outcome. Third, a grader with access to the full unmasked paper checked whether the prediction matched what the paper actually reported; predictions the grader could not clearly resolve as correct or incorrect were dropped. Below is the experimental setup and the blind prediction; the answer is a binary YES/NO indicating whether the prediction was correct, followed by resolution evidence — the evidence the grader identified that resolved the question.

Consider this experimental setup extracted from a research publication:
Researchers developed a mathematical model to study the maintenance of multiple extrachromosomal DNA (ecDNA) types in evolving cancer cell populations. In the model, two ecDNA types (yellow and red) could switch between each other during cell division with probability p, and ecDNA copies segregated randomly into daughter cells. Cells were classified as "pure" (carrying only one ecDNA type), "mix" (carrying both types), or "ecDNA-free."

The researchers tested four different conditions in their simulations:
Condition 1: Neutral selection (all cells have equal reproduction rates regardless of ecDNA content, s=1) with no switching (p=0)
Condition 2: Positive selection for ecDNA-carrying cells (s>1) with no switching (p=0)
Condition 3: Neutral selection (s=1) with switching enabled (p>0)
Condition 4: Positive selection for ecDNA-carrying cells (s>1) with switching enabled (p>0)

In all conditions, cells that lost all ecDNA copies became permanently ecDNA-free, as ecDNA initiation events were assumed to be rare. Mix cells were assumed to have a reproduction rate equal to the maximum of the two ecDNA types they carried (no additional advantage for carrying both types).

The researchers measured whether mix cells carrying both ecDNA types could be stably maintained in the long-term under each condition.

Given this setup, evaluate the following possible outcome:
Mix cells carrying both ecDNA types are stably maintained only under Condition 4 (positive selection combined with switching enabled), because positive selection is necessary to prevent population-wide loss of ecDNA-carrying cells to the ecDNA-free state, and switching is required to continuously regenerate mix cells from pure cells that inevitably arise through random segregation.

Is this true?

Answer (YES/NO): YES